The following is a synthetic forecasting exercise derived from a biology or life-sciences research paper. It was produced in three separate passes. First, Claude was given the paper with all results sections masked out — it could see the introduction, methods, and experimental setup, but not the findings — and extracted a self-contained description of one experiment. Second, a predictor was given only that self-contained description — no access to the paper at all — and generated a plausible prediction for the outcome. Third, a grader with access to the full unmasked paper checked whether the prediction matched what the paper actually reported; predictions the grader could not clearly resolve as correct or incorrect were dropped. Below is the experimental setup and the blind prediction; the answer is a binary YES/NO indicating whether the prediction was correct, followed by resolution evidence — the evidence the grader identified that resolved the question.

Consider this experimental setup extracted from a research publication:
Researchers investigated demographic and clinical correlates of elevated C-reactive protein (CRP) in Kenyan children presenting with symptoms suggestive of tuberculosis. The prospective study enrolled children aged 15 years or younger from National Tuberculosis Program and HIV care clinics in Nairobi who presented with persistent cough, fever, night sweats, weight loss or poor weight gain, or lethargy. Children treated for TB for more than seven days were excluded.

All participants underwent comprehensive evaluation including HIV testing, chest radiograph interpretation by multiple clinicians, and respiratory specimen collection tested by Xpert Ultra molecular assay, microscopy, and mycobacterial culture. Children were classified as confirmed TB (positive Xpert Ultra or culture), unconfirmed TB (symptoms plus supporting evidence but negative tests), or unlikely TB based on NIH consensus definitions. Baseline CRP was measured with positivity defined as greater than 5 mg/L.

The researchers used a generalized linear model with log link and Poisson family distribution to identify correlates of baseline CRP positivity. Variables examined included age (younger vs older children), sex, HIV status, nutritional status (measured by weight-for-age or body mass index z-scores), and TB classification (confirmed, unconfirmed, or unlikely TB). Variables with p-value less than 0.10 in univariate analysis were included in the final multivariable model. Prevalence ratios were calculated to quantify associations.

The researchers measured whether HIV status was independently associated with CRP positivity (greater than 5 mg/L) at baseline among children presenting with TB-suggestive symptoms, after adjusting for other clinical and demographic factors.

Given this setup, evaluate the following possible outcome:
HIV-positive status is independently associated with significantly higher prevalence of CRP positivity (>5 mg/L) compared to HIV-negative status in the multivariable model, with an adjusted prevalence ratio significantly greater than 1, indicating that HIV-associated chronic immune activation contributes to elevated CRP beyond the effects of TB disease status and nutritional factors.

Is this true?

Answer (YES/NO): YES